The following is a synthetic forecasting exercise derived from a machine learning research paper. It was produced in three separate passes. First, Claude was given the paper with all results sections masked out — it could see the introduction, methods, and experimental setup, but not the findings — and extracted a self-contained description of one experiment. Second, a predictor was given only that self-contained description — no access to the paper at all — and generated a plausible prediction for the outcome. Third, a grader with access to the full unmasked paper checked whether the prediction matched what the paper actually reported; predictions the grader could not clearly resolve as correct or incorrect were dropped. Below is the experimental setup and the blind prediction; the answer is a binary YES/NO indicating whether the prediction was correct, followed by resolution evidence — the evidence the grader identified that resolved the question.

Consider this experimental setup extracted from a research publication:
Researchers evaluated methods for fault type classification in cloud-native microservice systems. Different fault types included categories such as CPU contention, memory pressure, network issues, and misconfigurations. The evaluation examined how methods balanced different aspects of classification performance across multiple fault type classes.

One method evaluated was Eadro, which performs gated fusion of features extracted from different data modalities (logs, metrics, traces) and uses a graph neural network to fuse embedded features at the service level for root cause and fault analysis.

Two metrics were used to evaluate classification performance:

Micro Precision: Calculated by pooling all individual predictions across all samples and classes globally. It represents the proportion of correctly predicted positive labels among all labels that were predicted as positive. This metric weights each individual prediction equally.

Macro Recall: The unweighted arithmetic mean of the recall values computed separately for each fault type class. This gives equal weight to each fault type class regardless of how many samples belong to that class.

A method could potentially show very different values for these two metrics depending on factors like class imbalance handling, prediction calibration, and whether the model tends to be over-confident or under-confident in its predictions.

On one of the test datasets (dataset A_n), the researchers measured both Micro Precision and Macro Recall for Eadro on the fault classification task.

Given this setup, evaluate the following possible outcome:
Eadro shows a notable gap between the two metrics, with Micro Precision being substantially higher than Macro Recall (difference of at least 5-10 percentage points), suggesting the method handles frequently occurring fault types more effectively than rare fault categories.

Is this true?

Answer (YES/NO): NO